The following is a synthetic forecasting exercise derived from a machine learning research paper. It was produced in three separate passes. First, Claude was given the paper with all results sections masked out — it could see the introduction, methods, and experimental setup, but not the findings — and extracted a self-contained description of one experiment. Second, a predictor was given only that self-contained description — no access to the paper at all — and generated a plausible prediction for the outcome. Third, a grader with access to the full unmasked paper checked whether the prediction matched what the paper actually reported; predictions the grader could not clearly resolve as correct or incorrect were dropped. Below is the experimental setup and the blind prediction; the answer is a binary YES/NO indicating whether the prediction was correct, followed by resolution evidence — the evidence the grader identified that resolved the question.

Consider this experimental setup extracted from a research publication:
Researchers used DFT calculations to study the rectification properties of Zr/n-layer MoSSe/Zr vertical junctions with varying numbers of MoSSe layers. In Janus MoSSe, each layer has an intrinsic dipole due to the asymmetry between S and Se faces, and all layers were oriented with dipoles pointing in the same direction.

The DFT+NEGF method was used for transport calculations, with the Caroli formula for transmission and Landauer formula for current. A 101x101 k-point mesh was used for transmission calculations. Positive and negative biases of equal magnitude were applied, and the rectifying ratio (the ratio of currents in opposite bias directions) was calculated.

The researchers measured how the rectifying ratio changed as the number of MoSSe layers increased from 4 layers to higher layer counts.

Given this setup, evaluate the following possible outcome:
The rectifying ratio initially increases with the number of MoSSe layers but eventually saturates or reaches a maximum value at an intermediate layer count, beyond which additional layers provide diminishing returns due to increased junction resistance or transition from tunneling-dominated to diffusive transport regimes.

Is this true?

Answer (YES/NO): NO